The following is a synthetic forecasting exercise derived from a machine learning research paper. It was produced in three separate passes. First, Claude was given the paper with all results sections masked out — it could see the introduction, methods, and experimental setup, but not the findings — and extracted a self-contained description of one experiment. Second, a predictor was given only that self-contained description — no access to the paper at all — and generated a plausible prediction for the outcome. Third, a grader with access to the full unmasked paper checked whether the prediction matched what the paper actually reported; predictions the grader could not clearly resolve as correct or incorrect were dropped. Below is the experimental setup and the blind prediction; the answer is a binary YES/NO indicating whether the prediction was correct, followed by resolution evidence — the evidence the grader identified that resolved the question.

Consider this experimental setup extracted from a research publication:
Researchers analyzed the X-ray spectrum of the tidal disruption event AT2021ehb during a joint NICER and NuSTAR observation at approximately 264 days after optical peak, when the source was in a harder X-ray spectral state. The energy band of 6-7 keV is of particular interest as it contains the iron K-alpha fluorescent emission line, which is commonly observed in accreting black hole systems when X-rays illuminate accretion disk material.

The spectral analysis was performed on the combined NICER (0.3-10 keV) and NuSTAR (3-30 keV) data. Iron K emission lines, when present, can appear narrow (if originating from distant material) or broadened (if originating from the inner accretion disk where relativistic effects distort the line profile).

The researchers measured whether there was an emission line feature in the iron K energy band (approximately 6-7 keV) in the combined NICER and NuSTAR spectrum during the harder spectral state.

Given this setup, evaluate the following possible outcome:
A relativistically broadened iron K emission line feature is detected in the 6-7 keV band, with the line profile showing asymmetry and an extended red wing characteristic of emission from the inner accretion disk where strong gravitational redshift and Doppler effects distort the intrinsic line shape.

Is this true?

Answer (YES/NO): YES